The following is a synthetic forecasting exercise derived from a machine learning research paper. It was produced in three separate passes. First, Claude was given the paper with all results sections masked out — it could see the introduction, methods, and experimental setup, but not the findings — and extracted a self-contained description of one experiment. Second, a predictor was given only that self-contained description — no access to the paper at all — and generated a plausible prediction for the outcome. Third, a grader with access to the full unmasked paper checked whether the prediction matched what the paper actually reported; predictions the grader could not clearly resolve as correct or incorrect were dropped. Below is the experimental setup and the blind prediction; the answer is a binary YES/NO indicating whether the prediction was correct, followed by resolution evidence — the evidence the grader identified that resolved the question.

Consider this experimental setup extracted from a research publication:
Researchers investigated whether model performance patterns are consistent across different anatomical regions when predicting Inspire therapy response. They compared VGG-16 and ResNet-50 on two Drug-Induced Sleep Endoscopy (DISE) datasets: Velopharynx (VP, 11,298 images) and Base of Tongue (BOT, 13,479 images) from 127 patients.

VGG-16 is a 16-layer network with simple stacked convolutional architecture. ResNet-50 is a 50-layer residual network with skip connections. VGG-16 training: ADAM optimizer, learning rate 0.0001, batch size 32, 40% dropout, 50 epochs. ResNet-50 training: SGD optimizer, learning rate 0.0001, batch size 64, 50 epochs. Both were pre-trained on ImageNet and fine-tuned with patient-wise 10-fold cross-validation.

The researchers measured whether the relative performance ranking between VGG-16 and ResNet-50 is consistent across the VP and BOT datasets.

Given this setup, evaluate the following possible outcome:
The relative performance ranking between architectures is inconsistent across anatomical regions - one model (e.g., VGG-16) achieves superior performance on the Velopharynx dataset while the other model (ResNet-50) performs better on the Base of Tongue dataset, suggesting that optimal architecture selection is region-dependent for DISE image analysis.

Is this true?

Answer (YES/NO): YES